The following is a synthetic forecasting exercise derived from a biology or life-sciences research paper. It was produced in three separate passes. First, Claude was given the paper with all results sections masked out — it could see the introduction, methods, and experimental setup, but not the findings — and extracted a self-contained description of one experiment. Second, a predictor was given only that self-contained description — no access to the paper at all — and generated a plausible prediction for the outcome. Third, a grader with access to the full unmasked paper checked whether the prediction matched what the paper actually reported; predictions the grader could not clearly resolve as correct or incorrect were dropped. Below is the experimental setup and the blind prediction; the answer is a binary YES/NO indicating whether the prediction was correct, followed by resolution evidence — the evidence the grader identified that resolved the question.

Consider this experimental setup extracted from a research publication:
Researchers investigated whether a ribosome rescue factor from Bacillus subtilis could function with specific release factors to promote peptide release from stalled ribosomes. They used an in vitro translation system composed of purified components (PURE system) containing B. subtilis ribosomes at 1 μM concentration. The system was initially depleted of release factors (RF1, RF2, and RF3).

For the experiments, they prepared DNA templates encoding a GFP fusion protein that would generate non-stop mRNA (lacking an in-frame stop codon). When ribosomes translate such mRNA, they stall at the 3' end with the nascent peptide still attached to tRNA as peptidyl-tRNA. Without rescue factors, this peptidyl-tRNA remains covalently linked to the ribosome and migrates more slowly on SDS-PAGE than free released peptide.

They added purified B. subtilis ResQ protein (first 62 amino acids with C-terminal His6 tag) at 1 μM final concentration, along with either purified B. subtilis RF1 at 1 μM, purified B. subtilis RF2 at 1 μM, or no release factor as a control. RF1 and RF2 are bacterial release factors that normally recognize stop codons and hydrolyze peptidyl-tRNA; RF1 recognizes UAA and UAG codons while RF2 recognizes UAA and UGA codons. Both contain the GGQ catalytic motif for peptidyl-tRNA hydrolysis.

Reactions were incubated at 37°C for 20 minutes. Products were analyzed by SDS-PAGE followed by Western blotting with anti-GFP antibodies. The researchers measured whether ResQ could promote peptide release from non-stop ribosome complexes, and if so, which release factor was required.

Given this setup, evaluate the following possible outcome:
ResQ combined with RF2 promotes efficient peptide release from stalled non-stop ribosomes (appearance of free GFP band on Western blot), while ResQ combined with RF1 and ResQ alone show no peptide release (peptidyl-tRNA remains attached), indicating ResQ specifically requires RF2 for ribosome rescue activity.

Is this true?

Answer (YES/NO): YES